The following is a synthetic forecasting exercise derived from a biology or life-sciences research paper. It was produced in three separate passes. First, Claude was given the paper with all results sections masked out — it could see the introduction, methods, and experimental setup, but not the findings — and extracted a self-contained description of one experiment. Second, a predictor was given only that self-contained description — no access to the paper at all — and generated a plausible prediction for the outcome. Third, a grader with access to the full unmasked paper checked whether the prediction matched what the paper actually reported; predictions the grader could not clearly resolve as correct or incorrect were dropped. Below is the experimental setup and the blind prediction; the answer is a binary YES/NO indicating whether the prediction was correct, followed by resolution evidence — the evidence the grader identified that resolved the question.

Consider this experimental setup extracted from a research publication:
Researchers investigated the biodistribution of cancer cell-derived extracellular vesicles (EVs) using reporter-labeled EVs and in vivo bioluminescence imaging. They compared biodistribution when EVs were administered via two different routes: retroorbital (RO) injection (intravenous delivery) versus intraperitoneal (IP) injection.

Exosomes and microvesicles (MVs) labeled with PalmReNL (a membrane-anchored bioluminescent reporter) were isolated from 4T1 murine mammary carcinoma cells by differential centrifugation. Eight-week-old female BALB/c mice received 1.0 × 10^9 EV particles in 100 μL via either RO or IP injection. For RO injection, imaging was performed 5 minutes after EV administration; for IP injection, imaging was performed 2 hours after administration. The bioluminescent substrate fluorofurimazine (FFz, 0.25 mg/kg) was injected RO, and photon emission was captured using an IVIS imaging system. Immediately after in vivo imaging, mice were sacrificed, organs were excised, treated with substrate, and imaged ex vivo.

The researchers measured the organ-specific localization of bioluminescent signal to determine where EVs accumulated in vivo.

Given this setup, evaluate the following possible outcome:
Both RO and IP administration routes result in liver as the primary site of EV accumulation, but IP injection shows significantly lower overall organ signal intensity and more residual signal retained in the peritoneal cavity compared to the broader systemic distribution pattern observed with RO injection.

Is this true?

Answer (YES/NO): NO